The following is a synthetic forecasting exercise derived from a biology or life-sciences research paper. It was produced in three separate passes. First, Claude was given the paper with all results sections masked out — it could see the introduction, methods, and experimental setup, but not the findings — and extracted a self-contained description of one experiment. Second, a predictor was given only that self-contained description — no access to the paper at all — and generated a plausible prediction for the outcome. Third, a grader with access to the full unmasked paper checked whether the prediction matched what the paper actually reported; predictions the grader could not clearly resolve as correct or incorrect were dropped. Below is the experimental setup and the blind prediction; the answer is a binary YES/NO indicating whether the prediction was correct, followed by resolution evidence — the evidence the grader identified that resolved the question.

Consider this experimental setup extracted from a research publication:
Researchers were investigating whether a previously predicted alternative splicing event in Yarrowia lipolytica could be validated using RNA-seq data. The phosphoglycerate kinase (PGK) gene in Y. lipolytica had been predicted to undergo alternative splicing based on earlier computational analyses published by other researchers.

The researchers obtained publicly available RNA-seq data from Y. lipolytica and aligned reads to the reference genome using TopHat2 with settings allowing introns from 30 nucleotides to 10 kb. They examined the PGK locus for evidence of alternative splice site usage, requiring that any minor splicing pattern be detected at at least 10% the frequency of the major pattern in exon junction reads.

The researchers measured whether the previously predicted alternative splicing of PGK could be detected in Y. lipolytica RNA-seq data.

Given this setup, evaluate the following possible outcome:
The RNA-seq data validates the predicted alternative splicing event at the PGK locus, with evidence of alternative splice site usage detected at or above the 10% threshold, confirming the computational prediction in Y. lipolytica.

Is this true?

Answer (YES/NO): NO